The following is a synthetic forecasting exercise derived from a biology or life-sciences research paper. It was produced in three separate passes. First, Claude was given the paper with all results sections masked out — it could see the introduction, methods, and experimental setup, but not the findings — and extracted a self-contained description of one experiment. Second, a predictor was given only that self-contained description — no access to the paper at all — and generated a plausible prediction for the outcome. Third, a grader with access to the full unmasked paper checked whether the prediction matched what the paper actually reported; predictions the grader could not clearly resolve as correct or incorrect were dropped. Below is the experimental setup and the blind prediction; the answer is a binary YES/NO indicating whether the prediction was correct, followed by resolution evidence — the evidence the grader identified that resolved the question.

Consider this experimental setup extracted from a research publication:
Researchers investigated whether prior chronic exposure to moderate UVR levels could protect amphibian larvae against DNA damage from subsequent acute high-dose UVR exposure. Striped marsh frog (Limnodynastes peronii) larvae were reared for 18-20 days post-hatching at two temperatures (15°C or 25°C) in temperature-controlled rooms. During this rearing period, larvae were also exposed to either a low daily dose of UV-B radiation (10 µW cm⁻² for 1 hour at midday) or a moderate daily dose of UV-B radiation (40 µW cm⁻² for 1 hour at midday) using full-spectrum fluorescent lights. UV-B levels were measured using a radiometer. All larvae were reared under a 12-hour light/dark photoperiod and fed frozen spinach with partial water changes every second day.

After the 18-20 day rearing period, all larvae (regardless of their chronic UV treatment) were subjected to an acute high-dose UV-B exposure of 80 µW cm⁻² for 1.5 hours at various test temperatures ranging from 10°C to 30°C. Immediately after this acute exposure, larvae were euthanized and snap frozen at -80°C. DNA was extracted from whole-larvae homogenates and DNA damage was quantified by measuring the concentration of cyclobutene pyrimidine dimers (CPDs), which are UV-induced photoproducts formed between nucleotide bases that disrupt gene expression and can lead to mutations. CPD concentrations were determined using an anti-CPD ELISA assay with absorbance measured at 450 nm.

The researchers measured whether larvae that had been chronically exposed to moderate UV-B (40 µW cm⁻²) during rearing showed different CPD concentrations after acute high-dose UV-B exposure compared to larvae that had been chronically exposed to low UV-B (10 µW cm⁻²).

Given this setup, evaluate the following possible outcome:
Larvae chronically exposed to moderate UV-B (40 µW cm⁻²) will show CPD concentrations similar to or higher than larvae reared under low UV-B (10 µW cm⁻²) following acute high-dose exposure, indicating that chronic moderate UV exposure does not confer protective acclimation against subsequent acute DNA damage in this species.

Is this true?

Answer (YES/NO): YES